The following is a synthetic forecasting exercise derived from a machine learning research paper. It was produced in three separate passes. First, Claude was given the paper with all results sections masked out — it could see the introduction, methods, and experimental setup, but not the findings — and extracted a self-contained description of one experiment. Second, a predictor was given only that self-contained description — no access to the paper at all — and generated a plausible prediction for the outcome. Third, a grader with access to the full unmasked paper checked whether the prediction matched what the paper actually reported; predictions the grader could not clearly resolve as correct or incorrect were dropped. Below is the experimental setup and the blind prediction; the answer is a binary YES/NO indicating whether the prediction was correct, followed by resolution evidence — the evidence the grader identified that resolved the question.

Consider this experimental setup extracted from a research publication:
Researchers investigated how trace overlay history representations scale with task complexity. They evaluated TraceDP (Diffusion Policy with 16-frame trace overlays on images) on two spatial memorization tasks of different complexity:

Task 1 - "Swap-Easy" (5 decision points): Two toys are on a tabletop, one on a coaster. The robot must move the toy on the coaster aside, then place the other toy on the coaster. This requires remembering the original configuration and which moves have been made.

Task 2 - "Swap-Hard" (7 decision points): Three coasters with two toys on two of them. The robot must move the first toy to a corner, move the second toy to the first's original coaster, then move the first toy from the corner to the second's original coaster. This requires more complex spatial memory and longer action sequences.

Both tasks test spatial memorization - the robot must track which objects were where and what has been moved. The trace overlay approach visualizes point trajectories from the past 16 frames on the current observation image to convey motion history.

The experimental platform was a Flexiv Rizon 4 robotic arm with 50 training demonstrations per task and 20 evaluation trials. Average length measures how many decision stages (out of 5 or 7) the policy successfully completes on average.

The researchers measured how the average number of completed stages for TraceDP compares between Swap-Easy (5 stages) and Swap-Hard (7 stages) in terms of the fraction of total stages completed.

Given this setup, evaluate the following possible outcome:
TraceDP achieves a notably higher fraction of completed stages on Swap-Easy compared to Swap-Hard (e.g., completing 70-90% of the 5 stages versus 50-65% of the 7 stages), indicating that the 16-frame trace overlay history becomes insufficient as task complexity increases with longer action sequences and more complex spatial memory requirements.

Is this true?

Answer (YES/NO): NO